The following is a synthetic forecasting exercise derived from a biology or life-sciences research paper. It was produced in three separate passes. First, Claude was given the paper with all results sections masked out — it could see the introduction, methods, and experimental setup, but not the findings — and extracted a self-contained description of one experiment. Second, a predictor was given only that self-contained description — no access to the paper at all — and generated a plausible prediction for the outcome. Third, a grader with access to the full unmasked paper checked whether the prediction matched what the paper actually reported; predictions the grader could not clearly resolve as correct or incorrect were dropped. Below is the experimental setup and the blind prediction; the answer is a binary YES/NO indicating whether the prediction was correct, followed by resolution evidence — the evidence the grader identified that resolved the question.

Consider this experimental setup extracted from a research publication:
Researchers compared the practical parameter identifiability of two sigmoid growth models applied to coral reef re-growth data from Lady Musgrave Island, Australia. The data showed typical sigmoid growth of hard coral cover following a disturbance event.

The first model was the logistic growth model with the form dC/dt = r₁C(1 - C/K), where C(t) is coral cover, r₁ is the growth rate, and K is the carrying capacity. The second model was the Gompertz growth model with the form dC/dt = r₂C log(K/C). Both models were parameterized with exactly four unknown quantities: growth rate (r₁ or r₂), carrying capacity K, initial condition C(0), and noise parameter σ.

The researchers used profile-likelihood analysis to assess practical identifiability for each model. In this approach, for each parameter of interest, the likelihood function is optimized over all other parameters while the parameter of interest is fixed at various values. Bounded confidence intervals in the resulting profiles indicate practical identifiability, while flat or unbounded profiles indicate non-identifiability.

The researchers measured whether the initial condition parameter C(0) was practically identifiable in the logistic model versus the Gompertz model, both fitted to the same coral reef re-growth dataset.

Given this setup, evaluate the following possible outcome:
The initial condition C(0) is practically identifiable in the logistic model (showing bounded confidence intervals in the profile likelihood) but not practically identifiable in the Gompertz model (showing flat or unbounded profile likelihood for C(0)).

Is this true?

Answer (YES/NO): YES